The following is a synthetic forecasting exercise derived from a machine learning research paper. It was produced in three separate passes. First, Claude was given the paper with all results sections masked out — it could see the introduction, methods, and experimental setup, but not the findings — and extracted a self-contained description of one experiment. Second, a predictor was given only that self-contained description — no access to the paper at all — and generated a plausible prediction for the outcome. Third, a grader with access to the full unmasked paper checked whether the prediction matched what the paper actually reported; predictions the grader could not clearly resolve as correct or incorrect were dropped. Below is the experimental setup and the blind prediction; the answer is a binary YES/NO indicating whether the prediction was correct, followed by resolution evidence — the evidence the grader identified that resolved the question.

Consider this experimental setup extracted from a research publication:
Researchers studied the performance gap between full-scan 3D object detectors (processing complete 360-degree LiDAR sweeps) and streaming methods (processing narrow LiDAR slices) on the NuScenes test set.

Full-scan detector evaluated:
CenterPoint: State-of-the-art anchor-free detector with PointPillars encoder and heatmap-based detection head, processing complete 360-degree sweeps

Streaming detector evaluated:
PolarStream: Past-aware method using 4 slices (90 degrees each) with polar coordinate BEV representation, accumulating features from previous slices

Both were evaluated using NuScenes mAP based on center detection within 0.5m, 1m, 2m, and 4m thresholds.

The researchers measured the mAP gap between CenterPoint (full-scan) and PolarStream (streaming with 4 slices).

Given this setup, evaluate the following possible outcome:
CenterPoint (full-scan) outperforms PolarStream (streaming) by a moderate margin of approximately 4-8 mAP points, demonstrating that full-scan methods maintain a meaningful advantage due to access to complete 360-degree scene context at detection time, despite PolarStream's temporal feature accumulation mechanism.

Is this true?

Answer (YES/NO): YES